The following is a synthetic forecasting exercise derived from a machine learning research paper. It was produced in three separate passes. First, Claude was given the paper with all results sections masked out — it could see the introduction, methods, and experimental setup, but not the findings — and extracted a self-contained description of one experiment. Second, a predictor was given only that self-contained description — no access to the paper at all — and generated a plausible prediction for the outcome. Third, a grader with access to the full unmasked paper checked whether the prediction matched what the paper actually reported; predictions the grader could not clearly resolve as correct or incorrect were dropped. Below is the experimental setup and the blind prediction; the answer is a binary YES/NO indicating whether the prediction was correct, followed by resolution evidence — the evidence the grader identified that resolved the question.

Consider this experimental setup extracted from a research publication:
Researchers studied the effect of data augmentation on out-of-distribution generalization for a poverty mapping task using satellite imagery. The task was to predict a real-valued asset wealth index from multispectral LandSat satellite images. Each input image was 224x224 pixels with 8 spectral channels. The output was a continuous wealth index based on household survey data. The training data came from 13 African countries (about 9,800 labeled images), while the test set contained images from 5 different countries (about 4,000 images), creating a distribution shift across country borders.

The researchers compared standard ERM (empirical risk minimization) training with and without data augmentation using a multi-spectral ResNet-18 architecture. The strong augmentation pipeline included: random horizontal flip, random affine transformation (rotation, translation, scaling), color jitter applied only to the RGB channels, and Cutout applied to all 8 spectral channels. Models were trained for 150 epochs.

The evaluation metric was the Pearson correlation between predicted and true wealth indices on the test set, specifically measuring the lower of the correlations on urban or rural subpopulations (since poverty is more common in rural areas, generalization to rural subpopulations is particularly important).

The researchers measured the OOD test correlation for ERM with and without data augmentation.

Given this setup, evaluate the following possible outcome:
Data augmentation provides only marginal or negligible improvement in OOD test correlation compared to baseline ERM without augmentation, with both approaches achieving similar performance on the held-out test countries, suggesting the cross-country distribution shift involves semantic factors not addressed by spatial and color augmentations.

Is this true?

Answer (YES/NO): YES